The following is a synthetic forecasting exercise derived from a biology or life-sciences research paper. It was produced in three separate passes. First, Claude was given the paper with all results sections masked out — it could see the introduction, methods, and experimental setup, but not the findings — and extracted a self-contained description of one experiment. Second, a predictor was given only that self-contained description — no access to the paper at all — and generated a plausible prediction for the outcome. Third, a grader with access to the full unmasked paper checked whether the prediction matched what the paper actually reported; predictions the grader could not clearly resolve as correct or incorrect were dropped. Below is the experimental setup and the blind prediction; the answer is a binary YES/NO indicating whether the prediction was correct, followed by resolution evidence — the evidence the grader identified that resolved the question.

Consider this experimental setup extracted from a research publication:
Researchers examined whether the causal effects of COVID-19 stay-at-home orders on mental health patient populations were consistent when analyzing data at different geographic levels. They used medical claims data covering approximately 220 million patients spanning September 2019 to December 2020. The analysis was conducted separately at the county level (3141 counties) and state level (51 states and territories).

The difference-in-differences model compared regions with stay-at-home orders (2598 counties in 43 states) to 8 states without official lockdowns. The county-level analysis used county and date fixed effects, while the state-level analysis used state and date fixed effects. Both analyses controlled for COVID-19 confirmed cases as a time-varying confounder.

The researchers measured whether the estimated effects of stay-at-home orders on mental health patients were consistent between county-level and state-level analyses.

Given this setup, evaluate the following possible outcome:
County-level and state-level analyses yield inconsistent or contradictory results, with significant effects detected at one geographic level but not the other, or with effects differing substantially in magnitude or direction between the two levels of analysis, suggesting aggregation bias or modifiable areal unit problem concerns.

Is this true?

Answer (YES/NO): NO